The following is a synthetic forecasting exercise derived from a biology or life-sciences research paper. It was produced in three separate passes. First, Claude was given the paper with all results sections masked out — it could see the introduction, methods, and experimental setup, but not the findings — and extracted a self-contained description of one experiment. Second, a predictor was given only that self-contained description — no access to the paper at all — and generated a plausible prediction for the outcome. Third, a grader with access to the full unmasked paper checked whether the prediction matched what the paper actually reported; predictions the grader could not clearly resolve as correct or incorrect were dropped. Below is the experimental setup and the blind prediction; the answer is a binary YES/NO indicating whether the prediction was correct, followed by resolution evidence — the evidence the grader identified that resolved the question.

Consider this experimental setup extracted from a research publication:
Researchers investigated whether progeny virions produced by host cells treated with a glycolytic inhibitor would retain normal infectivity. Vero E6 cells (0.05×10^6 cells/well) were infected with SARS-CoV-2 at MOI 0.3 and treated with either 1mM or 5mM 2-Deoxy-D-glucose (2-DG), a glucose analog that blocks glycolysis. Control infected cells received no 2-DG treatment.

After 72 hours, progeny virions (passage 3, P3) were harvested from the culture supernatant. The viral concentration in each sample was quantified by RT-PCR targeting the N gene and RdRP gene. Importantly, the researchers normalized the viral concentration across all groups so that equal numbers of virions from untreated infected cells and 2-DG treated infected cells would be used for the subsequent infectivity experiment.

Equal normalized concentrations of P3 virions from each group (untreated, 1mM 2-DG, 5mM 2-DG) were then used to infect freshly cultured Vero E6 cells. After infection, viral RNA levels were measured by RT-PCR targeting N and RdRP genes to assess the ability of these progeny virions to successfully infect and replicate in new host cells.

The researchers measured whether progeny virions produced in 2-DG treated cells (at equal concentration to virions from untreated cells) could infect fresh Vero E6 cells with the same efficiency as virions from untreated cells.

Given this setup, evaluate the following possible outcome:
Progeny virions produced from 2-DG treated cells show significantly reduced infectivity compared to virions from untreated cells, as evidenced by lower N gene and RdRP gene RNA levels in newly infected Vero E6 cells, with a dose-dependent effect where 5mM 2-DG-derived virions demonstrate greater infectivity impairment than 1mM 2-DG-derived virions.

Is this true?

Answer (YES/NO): YES